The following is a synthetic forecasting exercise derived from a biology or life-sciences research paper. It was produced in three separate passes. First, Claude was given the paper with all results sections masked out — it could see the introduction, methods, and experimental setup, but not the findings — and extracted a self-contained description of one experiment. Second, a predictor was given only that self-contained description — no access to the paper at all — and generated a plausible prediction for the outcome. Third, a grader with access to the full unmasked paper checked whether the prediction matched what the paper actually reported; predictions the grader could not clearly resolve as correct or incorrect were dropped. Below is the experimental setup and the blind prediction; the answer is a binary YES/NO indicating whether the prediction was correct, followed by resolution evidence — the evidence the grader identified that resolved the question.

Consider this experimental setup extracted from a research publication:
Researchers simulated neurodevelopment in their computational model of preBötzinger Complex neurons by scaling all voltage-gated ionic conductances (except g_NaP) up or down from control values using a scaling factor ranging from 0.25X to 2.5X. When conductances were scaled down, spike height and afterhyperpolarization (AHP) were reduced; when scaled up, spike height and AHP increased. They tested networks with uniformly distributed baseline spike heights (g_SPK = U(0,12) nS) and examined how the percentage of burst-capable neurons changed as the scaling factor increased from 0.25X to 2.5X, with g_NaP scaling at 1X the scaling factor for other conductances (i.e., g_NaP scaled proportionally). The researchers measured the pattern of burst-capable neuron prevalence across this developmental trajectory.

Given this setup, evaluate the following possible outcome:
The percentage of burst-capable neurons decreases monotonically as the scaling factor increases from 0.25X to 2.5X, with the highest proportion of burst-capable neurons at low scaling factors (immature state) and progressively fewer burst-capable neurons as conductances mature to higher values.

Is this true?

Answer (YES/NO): NO